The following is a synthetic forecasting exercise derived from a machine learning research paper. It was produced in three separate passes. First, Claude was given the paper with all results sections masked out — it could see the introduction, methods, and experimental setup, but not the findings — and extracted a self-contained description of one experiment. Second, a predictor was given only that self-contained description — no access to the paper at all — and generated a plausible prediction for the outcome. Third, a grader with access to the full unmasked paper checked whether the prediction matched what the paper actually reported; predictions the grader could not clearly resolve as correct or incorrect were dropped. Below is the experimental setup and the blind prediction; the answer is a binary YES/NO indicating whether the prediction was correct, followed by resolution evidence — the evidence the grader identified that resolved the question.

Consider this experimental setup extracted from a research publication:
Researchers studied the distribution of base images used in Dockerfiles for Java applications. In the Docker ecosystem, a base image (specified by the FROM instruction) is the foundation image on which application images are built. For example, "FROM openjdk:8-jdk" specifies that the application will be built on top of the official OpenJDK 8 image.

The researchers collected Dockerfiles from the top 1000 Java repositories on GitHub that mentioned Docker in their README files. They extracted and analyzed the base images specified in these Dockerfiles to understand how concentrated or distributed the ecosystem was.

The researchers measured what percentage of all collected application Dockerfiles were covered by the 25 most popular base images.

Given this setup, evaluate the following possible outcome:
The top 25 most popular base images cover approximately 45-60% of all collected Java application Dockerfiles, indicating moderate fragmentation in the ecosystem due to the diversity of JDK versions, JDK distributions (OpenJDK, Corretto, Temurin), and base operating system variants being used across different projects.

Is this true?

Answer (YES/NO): NO